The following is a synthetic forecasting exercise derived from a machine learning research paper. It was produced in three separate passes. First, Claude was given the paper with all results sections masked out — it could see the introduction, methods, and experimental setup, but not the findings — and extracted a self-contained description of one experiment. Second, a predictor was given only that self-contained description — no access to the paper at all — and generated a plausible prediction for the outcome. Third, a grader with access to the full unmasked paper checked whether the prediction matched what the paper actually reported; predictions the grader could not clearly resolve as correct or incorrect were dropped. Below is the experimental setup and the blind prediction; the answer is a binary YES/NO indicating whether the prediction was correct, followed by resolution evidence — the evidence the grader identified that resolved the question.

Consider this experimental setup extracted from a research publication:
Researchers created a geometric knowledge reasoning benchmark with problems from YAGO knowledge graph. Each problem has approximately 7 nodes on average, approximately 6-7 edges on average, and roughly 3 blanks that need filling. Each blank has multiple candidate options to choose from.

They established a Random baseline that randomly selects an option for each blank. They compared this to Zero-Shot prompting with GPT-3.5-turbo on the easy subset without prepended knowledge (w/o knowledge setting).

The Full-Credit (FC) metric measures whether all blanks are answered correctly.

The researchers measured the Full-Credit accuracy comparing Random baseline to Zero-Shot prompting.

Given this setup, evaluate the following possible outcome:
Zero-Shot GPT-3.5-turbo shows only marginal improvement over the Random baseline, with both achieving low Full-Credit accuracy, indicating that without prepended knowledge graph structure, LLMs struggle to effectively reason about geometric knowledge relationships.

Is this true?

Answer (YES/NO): NO